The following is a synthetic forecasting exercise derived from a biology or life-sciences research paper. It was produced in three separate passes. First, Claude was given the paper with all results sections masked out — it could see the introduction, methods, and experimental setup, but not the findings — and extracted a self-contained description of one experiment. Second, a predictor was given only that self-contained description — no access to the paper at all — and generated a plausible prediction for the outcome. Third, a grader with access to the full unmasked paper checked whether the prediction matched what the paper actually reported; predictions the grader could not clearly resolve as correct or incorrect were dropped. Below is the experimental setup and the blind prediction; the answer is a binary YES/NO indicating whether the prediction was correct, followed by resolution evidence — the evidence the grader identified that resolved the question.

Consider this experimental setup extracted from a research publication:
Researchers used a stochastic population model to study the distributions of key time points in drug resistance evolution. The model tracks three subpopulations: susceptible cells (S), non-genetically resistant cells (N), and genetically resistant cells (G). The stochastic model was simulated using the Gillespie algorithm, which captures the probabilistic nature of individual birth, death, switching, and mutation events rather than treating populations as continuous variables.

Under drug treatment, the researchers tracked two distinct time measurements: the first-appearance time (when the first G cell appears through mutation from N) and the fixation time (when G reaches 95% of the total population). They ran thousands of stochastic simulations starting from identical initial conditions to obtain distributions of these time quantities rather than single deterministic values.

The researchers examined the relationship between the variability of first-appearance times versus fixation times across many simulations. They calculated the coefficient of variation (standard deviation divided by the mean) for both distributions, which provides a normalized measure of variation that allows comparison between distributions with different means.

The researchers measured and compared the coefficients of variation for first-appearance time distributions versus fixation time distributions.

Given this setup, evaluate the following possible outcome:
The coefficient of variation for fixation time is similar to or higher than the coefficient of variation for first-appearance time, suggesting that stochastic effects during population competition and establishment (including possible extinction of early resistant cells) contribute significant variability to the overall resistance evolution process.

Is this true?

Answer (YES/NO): YES